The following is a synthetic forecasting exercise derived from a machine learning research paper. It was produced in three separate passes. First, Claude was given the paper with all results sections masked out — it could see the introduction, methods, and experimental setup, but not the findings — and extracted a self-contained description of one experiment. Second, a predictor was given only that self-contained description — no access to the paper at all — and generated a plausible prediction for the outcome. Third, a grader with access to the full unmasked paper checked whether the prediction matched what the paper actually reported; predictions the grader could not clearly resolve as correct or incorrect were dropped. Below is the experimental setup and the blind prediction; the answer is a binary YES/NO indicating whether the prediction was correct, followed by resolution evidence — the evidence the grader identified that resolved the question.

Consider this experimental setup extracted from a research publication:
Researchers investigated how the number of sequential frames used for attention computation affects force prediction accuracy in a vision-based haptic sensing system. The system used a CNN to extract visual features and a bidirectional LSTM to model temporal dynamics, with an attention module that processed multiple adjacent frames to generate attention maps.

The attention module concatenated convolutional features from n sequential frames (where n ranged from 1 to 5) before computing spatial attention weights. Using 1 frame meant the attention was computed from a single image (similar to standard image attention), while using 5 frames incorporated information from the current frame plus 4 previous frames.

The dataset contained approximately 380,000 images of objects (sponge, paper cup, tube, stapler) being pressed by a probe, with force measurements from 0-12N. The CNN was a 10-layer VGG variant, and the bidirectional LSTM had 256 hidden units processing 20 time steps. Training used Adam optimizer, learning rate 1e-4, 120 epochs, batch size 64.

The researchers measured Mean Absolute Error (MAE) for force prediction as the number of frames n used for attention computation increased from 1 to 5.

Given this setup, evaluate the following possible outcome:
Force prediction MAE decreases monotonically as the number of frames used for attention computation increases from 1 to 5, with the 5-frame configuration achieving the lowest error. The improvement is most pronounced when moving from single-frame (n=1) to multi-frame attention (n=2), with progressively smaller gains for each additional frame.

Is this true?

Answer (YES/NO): NO